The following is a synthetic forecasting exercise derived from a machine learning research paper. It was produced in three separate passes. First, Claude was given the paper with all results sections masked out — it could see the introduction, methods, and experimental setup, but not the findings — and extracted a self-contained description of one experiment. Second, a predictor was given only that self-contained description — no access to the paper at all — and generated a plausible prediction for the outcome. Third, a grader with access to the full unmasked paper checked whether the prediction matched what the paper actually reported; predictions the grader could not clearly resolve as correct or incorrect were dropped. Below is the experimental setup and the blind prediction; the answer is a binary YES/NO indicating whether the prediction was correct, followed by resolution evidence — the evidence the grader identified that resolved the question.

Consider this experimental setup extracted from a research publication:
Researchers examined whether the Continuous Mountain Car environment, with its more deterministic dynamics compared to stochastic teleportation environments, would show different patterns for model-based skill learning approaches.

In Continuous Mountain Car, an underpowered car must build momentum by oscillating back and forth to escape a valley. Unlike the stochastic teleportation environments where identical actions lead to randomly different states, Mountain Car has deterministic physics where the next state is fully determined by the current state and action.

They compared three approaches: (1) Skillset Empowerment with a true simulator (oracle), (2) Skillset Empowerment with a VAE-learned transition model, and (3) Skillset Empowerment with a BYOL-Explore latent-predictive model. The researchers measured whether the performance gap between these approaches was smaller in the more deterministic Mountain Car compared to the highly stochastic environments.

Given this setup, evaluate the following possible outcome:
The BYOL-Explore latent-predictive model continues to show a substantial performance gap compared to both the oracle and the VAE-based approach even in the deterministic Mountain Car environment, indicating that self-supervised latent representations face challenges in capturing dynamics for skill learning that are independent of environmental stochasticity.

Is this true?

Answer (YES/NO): NO